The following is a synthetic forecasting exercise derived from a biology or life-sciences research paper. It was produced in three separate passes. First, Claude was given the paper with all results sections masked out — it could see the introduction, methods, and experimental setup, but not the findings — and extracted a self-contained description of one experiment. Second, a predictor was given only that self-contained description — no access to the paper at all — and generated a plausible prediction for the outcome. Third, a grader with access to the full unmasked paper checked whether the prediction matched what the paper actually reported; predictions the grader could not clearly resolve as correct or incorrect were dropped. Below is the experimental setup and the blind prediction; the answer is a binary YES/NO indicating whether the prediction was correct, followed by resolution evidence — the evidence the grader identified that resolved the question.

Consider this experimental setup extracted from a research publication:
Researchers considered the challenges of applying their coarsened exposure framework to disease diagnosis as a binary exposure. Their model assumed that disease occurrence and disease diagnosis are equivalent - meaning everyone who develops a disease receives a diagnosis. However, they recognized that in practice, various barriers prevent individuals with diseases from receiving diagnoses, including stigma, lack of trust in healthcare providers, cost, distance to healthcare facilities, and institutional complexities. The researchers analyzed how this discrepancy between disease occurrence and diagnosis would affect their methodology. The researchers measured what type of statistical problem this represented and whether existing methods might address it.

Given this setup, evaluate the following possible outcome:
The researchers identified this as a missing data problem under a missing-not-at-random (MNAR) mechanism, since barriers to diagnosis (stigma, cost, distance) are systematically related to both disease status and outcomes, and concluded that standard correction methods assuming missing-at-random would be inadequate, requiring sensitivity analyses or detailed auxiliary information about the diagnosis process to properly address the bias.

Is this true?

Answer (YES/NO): NO